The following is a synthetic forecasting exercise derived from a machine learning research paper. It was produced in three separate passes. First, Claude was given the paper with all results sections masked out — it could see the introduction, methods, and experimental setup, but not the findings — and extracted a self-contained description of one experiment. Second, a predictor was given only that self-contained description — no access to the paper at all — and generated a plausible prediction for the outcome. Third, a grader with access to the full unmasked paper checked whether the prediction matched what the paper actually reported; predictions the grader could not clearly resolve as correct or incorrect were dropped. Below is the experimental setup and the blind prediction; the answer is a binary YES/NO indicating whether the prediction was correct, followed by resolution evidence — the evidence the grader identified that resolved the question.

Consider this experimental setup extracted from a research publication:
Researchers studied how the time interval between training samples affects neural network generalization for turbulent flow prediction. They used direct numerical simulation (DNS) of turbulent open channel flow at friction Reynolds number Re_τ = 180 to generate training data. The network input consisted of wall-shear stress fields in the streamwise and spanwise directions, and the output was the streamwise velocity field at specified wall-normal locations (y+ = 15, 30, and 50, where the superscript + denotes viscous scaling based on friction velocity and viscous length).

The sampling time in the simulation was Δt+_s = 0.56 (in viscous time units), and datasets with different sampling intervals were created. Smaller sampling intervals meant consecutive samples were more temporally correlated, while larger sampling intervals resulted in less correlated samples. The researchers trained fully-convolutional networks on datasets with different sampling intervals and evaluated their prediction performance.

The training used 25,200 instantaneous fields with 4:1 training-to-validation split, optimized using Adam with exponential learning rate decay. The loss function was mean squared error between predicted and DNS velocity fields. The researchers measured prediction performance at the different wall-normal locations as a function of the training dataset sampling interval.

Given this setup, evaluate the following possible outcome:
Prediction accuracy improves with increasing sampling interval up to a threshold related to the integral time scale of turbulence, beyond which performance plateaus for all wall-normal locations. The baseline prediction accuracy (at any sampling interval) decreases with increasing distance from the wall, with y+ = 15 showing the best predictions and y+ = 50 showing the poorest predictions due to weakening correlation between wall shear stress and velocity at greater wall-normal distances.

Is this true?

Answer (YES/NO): NO